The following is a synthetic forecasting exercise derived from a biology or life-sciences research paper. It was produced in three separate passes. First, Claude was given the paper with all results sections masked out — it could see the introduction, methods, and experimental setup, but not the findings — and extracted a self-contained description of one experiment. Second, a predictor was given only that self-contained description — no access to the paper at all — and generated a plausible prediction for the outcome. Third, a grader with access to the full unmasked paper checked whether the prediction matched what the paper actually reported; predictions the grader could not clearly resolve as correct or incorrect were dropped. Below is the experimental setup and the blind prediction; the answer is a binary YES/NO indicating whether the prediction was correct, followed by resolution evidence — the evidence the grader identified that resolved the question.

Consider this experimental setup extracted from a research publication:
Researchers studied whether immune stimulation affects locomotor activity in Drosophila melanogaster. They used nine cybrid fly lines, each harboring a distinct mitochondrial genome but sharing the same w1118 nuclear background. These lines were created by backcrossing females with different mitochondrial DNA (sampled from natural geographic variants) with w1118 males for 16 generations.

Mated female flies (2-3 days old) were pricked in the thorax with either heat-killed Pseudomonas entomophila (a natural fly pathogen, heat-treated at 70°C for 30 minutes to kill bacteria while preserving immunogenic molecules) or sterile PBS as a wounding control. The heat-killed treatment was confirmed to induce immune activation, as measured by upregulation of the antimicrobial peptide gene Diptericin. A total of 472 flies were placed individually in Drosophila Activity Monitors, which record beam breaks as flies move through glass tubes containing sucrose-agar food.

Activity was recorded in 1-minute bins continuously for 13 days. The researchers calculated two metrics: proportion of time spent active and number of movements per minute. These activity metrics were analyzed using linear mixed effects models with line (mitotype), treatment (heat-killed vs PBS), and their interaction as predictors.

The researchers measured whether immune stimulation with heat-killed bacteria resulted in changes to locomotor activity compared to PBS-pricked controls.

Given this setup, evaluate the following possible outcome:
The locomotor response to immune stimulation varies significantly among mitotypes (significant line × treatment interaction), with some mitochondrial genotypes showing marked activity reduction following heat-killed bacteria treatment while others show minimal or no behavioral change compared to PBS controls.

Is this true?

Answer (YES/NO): NO